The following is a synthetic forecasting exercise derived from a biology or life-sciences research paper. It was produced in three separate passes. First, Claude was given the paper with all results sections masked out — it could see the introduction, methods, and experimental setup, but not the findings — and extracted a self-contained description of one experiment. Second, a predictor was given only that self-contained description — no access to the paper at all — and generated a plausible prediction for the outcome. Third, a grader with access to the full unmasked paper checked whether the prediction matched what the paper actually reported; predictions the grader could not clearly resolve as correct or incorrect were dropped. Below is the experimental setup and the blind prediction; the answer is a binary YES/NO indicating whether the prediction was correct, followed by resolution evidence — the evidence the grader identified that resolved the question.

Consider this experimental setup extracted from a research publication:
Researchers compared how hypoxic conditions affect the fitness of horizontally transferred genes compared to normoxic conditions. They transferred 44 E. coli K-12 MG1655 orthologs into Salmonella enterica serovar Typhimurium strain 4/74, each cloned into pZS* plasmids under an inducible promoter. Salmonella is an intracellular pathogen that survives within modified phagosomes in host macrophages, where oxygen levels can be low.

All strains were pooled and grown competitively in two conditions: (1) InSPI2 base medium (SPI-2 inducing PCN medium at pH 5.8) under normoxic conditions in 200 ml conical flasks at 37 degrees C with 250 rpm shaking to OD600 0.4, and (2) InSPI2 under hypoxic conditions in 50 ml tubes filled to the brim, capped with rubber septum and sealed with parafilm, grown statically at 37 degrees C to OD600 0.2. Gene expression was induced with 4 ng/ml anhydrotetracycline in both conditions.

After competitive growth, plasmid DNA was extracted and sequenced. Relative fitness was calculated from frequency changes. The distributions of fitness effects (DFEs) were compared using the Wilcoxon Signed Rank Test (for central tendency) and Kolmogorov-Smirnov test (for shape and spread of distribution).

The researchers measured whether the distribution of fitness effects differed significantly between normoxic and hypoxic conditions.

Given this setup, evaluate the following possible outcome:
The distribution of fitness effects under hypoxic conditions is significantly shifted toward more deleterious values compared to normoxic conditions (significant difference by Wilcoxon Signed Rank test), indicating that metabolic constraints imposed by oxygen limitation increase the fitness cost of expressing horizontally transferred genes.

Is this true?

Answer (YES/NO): NO